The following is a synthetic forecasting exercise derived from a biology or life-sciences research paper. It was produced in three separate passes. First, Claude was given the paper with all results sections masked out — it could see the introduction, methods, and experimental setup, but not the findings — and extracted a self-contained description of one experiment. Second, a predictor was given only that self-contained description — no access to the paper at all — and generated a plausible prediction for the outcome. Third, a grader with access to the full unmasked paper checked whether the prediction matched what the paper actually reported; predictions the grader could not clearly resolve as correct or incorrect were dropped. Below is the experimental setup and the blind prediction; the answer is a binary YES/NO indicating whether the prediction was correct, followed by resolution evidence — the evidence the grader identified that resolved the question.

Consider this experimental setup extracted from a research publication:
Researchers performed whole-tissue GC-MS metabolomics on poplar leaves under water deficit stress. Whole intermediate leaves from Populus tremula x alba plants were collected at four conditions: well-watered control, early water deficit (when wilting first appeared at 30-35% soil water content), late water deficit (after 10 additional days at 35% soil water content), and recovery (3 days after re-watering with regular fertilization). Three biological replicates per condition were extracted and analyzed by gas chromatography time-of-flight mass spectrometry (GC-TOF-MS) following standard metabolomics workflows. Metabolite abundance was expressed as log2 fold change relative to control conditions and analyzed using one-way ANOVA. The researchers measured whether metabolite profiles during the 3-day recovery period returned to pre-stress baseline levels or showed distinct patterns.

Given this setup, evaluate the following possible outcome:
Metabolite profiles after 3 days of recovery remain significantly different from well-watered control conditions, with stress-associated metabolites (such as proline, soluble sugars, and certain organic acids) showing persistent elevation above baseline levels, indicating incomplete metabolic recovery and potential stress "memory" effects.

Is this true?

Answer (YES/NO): NO